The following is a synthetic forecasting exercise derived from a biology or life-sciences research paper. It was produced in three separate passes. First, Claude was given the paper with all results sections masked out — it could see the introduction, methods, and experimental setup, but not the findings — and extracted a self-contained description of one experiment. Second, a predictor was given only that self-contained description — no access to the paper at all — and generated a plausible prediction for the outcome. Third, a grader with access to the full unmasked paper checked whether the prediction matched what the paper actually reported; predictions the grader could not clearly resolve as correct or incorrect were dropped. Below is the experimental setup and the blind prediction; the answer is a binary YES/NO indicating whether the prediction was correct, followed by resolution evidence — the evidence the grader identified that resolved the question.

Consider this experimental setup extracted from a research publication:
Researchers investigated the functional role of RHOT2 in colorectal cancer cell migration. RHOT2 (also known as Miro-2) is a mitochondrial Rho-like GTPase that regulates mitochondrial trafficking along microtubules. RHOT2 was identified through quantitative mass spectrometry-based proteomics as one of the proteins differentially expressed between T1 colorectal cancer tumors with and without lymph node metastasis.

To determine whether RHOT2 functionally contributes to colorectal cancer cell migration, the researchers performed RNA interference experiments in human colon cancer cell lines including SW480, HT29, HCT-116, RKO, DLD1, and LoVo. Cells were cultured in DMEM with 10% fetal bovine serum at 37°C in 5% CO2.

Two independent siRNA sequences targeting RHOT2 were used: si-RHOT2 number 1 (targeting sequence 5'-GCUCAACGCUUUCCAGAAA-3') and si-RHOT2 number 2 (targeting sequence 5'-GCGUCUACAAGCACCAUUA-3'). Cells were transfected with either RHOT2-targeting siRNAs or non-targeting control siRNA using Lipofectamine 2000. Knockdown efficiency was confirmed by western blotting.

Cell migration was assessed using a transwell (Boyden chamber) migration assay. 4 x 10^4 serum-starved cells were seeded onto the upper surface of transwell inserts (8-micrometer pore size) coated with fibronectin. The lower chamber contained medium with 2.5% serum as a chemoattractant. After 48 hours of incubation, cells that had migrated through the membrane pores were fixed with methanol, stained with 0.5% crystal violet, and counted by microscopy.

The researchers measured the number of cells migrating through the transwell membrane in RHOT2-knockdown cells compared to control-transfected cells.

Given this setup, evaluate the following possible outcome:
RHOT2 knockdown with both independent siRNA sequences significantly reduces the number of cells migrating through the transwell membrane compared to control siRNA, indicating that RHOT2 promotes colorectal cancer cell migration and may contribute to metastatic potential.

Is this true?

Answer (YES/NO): NO